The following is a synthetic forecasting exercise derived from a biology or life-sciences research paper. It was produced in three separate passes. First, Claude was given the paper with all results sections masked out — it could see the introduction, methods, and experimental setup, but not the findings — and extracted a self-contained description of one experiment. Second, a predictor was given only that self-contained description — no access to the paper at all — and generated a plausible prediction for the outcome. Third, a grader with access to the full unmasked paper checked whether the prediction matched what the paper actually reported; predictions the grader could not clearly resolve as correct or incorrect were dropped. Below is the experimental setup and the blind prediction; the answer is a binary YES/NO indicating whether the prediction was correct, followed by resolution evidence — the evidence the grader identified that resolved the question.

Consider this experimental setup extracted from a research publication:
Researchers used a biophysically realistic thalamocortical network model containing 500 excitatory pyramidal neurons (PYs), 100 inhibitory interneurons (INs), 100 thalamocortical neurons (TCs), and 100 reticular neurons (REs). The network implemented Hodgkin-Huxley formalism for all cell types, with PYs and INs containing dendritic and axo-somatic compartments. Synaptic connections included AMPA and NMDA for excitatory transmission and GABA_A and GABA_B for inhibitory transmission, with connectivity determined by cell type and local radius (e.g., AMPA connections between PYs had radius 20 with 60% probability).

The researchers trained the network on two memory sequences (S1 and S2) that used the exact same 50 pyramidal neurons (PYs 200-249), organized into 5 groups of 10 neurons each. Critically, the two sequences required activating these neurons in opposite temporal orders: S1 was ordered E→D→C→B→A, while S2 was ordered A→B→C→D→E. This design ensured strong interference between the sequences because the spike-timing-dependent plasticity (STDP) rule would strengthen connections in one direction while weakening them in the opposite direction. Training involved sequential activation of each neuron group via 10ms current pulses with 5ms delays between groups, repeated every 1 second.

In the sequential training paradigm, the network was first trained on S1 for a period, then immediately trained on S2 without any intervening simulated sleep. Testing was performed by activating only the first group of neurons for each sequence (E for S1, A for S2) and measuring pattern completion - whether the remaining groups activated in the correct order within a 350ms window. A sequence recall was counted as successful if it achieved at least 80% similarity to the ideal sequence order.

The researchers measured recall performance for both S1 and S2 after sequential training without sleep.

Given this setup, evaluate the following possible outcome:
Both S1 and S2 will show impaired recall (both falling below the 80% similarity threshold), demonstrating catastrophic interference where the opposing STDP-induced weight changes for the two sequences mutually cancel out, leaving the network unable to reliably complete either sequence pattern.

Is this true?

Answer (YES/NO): YES